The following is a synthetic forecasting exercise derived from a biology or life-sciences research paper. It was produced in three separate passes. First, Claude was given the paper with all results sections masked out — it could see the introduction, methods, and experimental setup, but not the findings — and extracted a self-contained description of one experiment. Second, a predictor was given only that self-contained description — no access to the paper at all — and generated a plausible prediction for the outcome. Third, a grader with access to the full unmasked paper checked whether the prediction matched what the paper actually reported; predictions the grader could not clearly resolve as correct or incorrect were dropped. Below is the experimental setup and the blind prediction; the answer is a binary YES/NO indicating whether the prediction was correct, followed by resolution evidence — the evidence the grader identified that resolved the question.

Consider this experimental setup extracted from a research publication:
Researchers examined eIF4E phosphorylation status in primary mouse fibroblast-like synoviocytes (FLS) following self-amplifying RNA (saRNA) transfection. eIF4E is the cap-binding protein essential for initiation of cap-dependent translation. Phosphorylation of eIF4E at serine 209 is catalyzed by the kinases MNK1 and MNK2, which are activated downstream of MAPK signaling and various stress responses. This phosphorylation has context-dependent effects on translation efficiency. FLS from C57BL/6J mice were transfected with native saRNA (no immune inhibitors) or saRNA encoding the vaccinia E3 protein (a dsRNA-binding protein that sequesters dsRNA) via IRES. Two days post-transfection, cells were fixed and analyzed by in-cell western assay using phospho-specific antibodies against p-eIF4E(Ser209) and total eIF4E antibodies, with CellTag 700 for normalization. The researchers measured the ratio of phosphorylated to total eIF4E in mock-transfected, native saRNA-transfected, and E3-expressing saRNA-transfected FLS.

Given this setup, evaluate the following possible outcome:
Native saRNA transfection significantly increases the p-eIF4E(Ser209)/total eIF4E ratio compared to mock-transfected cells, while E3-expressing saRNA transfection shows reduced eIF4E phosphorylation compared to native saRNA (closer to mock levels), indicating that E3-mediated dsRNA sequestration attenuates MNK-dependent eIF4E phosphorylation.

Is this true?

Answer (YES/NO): NO